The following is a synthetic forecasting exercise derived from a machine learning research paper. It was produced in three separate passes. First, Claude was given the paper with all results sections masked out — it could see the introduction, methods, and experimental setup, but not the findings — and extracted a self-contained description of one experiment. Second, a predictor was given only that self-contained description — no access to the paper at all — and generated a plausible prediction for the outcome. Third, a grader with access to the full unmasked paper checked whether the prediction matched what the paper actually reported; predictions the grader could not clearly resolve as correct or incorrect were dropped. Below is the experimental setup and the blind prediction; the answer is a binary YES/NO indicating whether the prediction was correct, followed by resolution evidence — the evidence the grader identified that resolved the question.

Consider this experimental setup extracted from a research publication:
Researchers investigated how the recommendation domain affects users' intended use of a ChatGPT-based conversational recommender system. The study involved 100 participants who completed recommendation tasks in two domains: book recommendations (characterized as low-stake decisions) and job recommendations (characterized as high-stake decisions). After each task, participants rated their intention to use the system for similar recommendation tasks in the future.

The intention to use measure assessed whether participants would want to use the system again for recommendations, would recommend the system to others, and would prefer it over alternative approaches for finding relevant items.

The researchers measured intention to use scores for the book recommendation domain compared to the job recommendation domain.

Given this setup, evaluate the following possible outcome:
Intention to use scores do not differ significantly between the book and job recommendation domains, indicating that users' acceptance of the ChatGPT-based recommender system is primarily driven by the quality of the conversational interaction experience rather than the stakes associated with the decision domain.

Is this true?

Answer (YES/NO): NO